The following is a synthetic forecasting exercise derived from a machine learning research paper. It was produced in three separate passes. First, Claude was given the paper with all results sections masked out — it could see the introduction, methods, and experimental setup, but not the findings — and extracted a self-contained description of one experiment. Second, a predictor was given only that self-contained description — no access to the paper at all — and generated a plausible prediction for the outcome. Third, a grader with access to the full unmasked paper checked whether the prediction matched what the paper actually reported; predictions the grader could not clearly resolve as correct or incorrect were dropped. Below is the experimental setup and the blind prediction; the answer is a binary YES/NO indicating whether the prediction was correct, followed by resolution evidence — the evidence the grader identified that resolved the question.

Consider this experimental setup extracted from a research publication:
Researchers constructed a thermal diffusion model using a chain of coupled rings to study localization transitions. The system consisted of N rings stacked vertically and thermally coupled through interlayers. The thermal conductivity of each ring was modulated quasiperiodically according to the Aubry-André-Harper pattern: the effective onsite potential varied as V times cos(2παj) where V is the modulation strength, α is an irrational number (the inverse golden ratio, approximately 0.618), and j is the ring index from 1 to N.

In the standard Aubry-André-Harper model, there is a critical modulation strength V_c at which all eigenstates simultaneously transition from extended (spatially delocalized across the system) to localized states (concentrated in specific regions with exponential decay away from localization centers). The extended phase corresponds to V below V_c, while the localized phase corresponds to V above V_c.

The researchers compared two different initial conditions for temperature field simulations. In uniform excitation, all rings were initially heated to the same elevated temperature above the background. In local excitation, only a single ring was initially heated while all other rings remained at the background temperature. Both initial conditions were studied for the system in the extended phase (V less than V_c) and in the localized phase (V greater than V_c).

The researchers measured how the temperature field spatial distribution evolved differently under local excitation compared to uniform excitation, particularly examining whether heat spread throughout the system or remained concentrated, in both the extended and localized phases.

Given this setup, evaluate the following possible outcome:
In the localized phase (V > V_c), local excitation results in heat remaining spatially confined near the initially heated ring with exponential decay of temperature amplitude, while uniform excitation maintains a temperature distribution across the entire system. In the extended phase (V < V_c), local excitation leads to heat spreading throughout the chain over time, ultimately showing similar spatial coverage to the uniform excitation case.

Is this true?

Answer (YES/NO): NO